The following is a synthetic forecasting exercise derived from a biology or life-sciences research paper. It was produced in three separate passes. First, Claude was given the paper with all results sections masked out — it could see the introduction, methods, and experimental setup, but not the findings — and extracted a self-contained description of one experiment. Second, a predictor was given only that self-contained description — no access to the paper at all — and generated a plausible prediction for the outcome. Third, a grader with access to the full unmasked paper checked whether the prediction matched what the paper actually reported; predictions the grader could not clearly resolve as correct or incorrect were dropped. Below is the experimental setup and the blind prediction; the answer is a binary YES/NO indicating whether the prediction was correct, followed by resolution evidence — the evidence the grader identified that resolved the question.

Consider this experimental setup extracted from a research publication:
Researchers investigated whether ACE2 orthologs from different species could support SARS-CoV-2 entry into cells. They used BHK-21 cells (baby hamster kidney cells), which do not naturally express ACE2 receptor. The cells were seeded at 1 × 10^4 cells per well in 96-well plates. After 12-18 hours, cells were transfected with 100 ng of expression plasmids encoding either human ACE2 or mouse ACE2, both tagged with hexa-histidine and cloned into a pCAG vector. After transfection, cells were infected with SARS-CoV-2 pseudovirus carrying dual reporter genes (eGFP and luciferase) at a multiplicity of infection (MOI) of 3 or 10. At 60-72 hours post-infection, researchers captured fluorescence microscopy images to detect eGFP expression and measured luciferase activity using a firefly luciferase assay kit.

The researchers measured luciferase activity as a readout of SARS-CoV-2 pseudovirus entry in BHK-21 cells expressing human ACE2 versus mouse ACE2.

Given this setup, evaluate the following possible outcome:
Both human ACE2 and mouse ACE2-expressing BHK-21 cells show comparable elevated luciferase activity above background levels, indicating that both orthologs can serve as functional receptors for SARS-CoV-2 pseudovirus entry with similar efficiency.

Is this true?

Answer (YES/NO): NO